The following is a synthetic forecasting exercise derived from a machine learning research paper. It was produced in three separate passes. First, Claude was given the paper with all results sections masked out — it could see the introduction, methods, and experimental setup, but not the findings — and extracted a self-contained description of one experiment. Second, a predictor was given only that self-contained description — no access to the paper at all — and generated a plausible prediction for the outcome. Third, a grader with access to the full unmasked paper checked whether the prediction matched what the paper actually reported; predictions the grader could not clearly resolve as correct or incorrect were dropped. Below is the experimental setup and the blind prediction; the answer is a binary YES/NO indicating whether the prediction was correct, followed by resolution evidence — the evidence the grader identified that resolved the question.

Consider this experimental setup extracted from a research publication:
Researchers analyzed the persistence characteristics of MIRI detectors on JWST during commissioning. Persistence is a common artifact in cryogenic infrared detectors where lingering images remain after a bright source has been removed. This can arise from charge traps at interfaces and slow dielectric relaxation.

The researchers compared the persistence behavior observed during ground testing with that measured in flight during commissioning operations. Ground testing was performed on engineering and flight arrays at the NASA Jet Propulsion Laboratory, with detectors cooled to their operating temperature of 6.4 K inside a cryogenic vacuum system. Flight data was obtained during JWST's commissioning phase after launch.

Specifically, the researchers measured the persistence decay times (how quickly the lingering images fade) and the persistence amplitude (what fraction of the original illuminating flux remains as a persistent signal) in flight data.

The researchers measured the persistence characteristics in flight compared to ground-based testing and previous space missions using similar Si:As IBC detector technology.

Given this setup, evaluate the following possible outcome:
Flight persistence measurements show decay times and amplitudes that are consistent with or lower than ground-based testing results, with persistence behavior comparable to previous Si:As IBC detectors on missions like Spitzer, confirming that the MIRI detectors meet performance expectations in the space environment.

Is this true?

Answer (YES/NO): NO